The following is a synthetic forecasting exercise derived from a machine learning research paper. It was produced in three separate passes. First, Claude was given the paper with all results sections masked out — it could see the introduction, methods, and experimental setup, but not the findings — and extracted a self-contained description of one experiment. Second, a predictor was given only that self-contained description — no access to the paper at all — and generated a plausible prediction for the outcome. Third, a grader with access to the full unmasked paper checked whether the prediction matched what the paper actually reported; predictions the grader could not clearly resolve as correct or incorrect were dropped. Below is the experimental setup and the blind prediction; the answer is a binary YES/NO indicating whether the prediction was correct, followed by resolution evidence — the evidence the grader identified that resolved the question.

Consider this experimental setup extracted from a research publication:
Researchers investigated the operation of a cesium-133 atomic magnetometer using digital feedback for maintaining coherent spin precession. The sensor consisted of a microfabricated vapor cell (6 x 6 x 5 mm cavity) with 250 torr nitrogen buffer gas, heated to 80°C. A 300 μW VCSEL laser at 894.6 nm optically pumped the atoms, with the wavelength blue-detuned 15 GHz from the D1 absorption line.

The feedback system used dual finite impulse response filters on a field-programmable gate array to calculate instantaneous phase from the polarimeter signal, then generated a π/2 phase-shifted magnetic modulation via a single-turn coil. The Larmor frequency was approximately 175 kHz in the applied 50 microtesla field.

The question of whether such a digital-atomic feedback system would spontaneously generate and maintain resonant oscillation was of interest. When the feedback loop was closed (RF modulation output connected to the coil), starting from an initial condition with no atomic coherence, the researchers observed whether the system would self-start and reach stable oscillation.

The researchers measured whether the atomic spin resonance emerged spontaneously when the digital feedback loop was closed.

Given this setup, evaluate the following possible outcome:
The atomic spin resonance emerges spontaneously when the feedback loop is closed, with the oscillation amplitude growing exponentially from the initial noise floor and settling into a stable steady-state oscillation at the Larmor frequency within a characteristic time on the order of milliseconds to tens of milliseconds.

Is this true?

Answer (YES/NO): NO